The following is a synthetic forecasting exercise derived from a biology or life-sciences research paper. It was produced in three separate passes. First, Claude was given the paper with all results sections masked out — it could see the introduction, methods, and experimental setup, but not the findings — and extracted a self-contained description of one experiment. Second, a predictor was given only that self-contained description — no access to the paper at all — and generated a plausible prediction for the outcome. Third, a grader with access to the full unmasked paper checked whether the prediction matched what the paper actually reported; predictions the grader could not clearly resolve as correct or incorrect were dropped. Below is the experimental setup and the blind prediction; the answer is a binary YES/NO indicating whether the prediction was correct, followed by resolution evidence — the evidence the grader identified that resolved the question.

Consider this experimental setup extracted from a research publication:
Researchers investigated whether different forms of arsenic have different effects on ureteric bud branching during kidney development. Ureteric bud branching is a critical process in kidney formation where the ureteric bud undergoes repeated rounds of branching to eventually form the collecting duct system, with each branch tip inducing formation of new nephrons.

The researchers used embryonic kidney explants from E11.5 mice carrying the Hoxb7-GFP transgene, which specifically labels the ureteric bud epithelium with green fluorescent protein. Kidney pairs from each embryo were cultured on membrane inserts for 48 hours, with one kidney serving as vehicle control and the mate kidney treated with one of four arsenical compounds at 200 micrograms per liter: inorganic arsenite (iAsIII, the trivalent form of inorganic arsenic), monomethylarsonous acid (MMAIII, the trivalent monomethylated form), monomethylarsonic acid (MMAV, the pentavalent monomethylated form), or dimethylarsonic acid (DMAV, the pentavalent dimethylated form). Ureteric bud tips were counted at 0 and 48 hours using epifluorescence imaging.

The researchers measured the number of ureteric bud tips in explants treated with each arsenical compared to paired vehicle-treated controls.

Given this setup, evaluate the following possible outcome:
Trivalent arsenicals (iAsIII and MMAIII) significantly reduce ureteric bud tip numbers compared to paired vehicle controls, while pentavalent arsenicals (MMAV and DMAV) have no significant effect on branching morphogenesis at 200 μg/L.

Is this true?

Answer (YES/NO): YES